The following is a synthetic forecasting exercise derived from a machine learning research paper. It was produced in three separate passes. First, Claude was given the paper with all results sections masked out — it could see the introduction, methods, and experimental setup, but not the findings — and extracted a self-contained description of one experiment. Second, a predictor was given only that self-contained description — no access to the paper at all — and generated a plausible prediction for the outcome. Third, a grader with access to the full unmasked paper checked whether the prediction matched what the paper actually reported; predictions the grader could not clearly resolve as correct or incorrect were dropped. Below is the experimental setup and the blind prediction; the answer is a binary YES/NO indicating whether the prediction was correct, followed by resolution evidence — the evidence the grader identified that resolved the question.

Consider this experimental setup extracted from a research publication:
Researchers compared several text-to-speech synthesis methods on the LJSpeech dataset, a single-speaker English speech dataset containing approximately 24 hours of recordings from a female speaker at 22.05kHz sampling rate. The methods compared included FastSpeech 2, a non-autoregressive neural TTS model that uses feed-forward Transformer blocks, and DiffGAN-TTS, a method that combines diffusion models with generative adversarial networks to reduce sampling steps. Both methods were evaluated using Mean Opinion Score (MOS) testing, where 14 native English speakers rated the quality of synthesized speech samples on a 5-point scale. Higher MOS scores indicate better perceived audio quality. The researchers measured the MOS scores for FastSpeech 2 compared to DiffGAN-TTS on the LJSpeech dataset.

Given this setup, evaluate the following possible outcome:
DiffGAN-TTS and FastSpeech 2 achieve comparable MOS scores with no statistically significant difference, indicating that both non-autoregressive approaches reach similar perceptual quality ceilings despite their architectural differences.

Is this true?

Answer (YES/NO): NO